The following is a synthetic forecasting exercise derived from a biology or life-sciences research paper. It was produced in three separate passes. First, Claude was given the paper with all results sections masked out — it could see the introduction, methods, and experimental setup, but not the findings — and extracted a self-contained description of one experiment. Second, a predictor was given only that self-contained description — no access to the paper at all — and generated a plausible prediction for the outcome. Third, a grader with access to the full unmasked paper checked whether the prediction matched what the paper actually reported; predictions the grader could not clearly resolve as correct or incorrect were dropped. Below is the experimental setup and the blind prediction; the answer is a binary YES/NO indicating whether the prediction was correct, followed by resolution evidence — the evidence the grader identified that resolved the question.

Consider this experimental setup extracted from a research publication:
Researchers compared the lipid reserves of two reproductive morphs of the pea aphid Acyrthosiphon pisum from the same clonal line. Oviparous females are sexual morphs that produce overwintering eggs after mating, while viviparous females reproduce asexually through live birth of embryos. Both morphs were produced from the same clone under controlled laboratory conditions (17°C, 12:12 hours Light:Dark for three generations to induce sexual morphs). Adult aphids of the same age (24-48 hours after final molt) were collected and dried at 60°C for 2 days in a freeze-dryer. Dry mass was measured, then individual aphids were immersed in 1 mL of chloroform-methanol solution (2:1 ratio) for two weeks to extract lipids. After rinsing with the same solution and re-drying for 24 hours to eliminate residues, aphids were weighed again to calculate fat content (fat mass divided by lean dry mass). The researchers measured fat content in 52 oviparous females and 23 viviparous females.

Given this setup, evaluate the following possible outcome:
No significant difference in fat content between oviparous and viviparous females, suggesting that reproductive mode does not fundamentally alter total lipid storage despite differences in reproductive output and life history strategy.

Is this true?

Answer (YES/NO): NO